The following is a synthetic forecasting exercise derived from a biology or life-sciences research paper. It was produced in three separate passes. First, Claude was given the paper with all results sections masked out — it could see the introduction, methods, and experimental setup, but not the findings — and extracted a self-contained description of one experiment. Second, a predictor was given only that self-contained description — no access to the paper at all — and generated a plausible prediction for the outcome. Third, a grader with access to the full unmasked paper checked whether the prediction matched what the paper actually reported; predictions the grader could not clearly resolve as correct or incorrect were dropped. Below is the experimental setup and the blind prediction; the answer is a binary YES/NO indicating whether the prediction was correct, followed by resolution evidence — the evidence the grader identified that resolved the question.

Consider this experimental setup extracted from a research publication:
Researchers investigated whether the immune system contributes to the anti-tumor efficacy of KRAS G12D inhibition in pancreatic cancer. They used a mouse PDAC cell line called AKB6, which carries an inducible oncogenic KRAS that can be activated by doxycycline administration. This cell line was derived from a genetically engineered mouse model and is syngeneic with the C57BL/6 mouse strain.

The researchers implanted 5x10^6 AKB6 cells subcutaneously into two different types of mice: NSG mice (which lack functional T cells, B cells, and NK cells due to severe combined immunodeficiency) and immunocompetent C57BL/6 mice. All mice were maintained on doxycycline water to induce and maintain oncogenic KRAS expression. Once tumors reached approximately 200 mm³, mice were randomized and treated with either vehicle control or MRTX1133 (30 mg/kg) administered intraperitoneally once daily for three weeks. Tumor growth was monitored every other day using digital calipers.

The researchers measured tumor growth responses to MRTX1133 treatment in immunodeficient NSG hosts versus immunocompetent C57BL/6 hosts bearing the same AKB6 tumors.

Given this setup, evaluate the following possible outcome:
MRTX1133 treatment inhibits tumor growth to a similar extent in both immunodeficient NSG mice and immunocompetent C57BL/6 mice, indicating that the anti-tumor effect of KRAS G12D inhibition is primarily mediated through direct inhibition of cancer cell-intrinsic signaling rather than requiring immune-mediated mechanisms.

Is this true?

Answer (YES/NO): NO